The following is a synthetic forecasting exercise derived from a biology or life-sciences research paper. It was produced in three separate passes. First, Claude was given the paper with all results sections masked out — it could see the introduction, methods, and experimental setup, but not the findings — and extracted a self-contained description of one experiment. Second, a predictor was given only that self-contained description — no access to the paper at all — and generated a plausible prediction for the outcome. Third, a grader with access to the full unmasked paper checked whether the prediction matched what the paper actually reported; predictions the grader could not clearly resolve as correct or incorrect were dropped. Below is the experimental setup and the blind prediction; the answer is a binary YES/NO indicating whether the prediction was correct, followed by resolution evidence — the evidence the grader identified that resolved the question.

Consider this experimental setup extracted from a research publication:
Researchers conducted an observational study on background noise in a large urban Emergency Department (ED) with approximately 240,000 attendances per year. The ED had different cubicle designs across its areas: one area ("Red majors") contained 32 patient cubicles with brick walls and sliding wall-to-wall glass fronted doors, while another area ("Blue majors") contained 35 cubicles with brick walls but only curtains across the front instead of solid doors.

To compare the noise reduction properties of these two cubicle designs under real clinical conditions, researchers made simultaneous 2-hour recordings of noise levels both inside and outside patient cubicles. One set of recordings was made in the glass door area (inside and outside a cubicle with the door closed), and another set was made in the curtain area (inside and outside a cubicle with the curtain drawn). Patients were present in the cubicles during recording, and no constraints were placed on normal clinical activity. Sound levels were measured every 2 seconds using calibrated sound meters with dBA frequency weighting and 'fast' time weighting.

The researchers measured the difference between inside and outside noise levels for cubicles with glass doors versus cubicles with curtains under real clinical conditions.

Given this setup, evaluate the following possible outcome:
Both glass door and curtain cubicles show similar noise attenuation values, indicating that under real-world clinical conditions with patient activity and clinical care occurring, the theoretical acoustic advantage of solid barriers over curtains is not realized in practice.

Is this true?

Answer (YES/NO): YES